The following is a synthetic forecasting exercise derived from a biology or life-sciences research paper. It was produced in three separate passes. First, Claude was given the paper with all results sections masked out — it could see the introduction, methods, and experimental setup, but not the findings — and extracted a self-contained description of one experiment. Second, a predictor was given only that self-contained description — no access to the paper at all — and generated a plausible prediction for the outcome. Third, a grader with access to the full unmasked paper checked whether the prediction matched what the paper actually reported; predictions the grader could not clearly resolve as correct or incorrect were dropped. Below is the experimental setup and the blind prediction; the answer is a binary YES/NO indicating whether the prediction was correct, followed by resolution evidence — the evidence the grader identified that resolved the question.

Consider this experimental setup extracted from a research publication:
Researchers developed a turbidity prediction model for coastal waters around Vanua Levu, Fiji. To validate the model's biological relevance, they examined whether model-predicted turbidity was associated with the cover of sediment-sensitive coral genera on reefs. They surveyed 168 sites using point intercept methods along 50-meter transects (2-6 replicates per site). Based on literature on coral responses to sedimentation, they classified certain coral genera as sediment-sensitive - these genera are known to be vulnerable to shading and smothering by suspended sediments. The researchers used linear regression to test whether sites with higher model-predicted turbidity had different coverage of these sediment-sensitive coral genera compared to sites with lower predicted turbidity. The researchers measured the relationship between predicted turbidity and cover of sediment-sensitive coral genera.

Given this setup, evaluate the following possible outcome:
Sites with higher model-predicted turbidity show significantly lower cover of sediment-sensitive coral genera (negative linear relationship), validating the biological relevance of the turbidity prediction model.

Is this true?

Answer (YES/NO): YES